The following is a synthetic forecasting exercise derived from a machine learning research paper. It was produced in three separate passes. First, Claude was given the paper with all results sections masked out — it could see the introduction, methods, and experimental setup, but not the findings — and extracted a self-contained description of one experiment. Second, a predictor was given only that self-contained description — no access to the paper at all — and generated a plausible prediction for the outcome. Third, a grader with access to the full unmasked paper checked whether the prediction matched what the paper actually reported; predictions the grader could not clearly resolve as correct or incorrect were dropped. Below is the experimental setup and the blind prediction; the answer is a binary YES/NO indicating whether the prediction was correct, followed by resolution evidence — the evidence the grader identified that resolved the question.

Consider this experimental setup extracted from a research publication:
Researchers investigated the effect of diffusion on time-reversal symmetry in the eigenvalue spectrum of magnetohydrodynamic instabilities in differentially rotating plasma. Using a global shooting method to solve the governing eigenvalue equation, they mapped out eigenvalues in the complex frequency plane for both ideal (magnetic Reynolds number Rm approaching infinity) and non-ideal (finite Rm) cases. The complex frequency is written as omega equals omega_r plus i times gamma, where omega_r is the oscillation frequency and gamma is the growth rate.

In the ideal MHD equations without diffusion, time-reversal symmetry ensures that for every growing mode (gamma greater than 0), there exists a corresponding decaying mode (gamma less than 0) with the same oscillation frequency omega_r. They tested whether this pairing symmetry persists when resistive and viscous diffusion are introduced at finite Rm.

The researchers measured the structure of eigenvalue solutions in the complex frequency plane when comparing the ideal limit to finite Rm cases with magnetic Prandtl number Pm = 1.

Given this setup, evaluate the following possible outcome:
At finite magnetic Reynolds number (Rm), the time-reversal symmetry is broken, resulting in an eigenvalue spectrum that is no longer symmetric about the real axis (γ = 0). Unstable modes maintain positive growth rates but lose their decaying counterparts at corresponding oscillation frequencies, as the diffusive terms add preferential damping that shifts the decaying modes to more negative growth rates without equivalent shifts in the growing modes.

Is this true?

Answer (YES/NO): YES